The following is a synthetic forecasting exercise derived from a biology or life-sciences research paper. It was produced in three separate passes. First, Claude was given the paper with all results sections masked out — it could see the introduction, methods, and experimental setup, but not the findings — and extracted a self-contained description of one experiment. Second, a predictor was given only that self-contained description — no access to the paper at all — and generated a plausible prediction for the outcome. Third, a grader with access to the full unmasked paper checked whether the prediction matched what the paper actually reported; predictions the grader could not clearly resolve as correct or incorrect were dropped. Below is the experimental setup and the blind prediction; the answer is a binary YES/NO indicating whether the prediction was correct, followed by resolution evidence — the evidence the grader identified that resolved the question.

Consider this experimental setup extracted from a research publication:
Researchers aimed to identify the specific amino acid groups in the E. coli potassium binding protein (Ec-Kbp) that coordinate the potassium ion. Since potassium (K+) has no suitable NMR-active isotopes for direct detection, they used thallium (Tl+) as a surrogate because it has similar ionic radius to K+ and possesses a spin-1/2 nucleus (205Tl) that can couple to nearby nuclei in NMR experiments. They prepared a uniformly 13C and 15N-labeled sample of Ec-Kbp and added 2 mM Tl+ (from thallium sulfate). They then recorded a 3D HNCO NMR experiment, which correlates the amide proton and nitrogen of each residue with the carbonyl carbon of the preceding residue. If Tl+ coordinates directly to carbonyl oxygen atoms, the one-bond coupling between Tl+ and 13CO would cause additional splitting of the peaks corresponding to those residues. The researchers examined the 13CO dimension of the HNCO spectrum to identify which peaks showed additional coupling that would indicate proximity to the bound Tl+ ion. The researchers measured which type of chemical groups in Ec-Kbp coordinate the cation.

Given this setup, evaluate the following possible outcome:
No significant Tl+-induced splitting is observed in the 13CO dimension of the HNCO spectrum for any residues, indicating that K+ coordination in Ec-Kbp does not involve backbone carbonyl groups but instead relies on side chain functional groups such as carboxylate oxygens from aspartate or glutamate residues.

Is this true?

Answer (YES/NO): NO